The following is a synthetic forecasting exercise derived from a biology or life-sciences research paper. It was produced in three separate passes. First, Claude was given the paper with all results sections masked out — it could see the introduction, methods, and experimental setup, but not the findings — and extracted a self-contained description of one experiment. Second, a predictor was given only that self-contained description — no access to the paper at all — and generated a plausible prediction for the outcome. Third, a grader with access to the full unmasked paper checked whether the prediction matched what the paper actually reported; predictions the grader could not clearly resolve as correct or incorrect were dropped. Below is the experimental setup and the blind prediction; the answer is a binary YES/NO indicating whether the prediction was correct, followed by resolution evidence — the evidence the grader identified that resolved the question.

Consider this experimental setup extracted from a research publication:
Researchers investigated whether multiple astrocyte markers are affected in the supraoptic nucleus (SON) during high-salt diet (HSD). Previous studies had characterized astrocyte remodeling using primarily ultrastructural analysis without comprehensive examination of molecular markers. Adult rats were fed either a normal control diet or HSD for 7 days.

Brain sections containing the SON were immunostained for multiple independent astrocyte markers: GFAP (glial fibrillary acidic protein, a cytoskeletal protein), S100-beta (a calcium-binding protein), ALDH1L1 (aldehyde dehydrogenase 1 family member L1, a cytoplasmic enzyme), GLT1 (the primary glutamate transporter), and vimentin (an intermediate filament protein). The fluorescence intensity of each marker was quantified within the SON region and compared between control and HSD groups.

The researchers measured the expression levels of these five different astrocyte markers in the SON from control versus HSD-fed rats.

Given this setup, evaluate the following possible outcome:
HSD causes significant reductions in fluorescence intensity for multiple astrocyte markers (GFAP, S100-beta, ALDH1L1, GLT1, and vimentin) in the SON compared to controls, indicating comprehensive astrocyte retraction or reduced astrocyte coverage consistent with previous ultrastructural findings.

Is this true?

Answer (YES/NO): YES